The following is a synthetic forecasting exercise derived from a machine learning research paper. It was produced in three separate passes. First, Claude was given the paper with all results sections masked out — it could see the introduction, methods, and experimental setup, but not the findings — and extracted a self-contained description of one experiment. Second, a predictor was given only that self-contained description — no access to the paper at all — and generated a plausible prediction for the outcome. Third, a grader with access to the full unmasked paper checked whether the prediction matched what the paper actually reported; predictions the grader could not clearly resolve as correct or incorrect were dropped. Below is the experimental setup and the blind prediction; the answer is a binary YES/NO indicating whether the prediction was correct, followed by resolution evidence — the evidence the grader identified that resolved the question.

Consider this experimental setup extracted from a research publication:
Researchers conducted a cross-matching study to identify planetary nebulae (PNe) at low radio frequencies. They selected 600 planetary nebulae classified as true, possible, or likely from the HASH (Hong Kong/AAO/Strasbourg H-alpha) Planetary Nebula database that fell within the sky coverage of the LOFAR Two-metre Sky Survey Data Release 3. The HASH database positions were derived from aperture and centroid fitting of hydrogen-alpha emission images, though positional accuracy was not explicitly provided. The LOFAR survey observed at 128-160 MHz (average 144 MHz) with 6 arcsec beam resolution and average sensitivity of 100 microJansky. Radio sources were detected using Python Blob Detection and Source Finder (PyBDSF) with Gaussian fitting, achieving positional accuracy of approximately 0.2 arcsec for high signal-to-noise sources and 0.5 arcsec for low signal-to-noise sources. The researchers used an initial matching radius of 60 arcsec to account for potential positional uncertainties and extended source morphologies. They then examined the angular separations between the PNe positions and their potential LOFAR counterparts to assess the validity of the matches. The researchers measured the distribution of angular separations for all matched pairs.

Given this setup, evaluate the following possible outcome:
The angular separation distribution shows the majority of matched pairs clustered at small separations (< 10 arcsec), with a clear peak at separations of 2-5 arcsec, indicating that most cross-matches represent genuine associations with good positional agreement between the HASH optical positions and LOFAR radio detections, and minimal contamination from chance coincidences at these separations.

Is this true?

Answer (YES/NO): NO